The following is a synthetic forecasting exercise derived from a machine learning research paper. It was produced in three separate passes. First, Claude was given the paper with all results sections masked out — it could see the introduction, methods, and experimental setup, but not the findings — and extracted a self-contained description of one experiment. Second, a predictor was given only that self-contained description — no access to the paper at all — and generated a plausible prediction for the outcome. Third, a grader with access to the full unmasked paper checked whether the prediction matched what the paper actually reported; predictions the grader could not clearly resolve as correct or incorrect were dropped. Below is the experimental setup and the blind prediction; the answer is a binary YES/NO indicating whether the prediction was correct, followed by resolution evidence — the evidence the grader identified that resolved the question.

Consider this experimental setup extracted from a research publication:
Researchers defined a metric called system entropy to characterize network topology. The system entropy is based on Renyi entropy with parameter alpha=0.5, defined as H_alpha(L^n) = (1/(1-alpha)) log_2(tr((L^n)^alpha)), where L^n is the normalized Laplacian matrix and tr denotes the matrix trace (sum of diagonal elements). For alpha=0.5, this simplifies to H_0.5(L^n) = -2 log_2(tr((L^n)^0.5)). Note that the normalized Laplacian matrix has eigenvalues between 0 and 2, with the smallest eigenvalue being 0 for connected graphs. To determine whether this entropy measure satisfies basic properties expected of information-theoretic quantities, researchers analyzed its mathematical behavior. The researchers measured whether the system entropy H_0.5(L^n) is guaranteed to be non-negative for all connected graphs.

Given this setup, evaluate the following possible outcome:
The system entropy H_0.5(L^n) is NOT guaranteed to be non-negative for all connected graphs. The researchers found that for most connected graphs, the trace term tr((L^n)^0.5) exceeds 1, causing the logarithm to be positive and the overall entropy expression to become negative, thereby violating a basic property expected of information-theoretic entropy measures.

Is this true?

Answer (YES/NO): NO